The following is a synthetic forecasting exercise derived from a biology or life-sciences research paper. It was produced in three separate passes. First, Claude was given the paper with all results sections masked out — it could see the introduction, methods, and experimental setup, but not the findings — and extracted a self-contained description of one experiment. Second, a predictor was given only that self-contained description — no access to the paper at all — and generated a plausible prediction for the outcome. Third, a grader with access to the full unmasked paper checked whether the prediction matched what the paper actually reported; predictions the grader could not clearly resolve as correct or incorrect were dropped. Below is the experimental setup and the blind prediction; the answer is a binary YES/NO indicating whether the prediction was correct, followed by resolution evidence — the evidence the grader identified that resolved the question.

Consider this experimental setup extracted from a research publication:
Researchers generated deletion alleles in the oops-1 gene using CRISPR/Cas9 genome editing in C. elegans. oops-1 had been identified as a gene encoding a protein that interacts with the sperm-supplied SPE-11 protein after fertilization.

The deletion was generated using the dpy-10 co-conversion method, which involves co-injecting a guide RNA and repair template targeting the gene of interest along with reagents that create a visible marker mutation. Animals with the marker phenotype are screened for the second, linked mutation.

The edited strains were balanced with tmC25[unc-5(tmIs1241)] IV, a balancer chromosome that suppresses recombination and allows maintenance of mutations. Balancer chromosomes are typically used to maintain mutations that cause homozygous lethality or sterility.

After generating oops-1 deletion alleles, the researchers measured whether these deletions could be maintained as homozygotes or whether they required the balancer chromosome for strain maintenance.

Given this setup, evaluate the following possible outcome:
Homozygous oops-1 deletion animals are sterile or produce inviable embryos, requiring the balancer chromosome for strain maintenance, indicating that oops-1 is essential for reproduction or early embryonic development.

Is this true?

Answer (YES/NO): YES